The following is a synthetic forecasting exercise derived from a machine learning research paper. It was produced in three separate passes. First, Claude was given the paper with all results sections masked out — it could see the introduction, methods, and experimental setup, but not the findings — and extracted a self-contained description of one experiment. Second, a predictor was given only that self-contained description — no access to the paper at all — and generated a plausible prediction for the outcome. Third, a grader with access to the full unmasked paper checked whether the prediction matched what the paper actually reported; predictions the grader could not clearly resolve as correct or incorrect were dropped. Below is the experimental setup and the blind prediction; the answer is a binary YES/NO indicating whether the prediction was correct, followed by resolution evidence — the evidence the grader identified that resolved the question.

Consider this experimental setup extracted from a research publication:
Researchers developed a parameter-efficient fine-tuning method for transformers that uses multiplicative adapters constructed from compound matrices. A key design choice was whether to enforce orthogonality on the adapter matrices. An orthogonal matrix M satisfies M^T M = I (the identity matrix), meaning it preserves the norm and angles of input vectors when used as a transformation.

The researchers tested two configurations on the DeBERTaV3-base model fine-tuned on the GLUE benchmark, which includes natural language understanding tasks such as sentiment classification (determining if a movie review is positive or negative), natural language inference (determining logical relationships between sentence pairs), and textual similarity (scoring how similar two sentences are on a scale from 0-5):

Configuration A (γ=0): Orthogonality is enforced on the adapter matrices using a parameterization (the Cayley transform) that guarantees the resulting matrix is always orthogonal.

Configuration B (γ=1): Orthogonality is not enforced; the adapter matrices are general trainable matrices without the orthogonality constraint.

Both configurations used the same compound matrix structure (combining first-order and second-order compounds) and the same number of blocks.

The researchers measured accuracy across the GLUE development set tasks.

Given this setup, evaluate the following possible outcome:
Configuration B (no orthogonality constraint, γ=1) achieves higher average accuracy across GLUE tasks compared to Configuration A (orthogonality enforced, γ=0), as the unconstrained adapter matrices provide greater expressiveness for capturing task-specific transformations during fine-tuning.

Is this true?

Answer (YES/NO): NO